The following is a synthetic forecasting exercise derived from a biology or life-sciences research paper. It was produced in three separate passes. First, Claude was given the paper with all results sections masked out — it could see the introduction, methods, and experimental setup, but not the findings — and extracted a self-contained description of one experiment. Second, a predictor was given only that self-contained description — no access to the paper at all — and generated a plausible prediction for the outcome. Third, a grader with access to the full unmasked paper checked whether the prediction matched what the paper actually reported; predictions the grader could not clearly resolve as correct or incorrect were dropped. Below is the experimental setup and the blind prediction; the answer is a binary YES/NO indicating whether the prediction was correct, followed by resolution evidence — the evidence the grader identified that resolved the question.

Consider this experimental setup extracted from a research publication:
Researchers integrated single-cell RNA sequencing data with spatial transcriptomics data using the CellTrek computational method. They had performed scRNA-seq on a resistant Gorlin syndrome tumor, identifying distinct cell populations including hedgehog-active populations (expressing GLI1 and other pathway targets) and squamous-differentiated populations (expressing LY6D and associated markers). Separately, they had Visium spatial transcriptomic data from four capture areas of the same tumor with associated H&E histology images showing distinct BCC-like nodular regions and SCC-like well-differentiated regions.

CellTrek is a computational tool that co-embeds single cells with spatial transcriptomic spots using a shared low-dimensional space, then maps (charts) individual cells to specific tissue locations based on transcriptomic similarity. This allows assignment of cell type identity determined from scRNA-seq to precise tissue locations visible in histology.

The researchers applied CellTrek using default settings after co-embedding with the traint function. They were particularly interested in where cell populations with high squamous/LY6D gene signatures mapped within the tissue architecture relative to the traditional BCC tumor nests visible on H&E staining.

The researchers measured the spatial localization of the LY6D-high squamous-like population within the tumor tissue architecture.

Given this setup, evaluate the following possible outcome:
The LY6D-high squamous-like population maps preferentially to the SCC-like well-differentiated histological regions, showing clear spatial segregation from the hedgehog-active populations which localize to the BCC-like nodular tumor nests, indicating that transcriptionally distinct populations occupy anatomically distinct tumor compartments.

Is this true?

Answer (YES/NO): YES